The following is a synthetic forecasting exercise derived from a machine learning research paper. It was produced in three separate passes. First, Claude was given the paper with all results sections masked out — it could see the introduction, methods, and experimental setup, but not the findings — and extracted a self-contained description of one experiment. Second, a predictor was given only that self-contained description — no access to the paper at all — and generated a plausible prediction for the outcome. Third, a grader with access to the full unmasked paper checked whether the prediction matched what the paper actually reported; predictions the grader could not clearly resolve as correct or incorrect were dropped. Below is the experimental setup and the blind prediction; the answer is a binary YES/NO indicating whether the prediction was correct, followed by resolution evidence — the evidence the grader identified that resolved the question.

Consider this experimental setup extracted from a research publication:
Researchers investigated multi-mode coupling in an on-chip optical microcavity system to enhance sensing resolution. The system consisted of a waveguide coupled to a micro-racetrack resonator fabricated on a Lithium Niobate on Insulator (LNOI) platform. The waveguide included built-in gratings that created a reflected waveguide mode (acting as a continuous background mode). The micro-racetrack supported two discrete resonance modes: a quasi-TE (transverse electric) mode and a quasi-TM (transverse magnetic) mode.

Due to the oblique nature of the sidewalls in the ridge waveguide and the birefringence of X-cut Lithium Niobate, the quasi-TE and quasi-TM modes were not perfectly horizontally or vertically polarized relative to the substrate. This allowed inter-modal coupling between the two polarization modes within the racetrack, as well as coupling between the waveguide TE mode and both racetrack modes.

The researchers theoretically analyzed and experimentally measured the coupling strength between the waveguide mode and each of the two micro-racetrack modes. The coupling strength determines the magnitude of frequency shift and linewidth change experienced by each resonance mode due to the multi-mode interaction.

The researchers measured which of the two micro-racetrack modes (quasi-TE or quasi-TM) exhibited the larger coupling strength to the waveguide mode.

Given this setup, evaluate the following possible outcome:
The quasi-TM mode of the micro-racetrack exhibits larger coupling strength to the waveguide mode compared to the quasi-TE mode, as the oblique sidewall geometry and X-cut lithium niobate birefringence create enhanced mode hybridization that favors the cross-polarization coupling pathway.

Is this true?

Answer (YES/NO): NO